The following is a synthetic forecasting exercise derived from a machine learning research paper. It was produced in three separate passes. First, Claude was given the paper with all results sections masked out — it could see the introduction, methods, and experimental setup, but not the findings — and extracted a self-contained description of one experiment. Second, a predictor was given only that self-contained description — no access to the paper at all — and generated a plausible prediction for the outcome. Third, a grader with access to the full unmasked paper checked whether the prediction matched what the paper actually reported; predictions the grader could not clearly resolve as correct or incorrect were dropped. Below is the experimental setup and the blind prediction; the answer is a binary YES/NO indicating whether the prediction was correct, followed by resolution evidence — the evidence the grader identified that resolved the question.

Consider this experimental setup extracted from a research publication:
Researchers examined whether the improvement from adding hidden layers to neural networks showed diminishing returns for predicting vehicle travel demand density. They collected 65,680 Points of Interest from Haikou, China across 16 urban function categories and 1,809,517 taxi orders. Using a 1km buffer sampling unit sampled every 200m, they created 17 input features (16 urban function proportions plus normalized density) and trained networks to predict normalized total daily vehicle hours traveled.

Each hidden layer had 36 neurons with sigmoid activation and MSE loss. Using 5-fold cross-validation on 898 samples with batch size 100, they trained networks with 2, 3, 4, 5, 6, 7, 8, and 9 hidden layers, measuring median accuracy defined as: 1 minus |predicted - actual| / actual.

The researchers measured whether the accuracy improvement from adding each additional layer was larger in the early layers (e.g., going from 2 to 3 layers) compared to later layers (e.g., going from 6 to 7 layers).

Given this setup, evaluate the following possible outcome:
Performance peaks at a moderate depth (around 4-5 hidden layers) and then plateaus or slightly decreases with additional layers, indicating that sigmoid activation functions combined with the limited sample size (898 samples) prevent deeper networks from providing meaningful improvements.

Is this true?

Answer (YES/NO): NO